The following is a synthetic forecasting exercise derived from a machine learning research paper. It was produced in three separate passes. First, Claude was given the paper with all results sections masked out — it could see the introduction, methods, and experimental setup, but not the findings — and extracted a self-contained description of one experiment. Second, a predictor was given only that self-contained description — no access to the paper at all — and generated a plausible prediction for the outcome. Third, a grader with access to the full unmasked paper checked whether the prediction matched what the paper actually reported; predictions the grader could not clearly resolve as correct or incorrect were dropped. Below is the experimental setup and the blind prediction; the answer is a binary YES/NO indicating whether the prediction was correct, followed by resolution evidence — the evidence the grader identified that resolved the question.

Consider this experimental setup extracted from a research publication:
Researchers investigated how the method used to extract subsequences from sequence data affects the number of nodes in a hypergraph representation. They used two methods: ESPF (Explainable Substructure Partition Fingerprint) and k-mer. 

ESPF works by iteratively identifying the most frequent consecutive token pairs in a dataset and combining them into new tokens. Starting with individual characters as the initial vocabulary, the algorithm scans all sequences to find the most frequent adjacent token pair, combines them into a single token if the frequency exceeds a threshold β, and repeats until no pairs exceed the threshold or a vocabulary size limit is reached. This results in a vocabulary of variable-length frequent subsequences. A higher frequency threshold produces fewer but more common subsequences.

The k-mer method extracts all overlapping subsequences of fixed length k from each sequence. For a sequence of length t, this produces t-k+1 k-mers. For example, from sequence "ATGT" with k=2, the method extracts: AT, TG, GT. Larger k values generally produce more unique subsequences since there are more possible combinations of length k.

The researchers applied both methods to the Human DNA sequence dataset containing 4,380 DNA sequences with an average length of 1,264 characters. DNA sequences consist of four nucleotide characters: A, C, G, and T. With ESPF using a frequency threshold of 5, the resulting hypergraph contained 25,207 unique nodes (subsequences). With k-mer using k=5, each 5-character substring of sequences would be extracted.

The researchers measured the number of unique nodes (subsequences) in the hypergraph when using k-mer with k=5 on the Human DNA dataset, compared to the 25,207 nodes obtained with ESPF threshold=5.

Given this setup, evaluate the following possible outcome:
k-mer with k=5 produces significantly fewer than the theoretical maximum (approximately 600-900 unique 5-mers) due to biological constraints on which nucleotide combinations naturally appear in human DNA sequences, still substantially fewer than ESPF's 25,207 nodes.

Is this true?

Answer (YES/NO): NO